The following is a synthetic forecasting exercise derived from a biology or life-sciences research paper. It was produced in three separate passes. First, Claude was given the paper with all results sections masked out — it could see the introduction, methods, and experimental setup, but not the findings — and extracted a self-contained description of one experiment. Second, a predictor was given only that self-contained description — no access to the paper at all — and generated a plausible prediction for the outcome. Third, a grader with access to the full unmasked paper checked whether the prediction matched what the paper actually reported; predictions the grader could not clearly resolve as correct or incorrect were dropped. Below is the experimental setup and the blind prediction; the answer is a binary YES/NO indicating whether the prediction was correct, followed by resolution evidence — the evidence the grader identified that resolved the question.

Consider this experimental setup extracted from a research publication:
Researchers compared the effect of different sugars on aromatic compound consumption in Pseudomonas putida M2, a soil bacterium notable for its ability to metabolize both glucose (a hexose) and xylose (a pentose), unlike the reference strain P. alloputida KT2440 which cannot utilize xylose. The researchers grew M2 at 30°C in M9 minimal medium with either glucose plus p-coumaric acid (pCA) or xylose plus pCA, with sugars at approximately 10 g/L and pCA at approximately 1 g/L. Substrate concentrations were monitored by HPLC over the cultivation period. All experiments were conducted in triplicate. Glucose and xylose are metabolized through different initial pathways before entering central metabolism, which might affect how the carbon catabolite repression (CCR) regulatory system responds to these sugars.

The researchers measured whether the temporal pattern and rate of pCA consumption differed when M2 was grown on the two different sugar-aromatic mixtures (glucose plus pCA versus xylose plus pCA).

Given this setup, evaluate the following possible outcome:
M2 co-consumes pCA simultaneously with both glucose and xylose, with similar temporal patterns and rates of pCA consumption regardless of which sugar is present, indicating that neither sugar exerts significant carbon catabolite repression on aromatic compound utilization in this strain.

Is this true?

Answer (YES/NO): NO